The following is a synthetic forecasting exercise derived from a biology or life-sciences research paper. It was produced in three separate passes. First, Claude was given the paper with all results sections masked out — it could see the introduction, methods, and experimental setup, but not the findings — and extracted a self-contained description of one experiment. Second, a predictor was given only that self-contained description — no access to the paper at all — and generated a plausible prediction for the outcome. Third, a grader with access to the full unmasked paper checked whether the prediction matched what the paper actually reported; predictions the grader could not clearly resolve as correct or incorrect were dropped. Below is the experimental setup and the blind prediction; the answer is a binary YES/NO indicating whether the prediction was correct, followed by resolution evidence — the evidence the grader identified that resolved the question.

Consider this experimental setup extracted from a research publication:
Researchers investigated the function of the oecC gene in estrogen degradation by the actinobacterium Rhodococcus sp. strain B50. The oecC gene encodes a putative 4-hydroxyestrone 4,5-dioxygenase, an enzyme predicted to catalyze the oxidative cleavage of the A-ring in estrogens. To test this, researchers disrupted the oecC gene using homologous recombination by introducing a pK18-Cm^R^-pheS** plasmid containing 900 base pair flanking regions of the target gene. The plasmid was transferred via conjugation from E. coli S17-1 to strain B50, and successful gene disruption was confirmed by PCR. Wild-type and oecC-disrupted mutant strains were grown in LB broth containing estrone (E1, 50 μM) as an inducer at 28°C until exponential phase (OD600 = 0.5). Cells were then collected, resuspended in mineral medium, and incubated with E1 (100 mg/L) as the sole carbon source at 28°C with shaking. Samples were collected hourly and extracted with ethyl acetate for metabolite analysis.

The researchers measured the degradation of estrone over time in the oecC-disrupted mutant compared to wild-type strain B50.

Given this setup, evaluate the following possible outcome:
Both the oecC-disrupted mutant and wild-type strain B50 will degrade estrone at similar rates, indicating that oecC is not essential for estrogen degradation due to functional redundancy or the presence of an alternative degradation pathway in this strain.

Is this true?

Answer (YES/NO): NO